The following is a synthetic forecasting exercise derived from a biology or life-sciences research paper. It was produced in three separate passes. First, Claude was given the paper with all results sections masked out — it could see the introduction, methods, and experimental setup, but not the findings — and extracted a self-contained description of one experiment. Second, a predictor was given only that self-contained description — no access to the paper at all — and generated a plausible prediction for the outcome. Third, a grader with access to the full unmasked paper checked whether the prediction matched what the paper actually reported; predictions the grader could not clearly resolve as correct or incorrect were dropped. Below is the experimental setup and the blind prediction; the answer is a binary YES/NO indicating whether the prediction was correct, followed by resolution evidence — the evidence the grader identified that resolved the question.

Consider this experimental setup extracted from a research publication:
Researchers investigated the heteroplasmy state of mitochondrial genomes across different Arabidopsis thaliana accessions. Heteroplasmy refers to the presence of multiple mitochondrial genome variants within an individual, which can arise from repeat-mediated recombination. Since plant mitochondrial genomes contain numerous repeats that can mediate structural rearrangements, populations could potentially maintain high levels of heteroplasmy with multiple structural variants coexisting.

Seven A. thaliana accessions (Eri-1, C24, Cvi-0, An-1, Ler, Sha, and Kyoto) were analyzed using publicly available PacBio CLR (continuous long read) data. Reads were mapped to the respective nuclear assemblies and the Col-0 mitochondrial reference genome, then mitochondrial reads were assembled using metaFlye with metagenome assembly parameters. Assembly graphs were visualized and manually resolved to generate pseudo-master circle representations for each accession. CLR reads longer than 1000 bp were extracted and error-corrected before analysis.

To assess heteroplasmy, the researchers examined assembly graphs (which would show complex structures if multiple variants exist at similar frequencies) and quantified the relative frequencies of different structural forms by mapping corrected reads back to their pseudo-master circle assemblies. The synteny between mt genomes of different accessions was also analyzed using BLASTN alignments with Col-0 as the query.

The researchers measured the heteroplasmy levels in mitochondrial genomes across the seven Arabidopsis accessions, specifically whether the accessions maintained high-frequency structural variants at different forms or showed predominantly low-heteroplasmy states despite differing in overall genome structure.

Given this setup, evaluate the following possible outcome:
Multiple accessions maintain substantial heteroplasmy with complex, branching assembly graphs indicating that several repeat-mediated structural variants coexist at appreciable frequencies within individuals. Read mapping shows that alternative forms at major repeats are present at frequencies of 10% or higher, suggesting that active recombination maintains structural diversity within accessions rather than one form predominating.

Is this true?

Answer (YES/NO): NO